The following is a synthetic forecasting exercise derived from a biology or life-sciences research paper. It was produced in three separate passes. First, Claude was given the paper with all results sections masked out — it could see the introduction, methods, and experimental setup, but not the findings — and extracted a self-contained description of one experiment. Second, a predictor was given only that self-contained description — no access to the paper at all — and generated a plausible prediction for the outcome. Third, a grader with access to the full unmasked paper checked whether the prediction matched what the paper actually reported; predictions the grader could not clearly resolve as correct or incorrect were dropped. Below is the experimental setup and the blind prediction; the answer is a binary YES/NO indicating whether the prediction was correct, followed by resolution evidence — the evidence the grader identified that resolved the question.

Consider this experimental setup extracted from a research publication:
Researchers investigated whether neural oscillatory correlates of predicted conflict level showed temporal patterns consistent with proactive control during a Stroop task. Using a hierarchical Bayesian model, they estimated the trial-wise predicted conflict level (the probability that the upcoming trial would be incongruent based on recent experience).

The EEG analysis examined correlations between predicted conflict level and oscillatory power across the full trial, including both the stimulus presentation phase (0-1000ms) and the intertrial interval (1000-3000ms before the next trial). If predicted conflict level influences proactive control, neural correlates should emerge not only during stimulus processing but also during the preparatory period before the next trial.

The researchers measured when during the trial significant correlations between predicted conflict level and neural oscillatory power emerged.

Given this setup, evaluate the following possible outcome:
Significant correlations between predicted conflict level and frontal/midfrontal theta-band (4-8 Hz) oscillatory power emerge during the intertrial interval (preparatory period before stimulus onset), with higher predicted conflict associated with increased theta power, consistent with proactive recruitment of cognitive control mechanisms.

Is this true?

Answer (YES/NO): NO